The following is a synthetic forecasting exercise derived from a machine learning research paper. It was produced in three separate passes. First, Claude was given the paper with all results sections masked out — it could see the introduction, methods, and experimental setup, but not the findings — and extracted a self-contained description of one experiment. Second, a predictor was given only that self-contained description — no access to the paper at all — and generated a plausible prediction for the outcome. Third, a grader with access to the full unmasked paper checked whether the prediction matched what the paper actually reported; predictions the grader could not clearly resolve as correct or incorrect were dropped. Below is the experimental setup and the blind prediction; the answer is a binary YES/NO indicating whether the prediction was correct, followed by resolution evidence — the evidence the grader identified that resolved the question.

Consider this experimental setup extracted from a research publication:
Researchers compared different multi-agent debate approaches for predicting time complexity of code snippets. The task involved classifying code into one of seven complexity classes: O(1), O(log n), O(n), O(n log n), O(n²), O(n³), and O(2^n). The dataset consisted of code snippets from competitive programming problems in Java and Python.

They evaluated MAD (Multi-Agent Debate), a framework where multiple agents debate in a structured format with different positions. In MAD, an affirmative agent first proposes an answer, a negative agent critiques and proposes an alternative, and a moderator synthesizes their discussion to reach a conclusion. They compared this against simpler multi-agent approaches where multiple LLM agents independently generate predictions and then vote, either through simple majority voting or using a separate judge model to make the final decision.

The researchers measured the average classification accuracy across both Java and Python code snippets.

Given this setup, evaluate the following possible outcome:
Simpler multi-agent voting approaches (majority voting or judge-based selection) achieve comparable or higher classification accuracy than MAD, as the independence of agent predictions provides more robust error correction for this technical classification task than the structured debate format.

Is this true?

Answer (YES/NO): YES